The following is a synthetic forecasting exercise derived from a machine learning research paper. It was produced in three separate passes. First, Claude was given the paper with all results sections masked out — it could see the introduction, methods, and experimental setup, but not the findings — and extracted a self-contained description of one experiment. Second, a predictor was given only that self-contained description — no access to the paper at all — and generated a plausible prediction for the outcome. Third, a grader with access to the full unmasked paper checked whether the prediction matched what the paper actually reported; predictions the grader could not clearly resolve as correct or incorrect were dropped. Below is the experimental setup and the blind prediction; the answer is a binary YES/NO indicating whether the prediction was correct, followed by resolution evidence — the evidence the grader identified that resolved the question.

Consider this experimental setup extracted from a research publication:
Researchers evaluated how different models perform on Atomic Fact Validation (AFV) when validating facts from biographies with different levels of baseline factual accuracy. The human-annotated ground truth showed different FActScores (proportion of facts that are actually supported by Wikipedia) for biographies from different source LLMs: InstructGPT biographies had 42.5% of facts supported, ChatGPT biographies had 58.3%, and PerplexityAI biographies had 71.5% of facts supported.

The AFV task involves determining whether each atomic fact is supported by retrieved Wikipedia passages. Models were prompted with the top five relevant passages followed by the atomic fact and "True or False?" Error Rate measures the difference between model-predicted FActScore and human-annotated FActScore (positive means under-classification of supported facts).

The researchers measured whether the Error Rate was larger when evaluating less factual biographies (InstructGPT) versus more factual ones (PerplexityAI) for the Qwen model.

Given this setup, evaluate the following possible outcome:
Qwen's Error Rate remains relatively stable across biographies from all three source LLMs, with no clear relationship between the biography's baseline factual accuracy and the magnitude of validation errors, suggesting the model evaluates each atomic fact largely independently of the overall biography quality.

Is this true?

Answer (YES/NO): NO